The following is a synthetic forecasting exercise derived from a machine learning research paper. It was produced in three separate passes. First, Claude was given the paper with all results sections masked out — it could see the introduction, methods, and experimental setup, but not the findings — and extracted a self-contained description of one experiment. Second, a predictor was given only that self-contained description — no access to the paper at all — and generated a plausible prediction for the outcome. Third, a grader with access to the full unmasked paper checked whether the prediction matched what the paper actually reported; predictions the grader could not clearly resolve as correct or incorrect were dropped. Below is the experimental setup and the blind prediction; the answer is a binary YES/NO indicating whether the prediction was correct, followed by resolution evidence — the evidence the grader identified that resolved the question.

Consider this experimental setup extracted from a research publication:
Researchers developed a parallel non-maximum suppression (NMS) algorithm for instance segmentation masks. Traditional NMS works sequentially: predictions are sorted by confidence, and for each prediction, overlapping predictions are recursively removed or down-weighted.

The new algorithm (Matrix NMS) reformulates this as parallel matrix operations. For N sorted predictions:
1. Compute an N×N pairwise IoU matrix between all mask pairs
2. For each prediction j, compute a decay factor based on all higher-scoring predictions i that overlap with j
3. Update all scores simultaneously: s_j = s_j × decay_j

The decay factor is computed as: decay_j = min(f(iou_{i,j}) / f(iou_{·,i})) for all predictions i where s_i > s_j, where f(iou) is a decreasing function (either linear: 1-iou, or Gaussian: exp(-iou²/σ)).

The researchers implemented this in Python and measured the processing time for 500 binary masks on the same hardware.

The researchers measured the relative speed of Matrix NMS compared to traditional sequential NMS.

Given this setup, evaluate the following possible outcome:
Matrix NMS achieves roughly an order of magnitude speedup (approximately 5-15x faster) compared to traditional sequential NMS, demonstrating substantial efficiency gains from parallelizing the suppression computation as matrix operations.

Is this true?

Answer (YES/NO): YES